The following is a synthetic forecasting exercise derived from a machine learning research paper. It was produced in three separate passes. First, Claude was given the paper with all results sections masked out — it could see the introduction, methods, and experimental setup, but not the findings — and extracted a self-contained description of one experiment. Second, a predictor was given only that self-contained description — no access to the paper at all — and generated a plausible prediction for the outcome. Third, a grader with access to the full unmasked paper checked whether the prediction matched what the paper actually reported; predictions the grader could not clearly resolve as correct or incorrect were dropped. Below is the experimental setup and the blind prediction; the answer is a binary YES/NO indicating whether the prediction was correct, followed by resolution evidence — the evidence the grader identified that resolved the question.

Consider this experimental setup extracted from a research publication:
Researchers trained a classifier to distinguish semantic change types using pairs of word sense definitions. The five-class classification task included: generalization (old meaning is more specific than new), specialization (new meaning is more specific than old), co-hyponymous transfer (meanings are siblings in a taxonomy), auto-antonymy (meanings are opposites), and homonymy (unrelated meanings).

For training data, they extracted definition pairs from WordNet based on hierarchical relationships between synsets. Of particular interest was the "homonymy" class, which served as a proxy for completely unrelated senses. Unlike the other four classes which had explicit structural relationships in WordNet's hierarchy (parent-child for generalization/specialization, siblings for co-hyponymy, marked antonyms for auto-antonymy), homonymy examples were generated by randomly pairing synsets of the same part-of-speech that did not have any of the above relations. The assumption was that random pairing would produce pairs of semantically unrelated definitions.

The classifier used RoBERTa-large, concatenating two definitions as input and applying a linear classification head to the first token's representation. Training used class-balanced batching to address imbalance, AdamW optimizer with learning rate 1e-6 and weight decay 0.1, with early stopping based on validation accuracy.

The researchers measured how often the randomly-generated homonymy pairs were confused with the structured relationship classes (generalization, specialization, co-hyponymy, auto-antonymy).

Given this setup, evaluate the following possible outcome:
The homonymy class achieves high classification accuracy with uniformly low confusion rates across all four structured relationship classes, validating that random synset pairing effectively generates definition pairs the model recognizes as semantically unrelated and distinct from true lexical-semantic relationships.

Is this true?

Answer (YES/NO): YES